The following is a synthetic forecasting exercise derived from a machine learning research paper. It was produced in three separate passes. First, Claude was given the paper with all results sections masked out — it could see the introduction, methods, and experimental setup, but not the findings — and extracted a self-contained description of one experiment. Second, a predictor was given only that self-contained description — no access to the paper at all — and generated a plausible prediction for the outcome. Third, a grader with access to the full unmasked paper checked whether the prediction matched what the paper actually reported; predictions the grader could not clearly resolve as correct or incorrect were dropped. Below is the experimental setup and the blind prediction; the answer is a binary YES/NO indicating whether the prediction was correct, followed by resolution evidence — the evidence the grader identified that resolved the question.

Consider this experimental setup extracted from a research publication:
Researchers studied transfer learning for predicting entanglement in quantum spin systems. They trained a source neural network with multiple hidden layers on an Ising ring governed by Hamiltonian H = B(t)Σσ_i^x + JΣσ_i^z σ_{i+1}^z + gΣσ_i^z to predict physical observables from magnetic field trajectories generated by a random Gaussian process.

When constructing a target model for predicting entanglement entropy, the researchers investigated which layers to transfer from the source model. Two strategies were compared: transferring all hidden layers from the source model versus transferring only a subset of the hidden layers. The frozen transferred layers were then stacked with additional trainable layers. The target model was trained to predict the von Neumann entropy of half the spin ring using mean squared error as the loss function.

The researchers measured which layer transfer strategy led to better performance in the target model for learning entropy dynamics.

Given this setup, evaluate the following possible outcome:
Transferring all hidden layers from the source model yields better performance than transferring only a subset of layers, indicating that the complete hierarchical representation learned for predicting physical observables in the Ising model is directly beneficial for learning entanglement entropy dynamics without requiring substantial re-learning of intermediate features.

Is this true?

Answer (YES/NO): YES